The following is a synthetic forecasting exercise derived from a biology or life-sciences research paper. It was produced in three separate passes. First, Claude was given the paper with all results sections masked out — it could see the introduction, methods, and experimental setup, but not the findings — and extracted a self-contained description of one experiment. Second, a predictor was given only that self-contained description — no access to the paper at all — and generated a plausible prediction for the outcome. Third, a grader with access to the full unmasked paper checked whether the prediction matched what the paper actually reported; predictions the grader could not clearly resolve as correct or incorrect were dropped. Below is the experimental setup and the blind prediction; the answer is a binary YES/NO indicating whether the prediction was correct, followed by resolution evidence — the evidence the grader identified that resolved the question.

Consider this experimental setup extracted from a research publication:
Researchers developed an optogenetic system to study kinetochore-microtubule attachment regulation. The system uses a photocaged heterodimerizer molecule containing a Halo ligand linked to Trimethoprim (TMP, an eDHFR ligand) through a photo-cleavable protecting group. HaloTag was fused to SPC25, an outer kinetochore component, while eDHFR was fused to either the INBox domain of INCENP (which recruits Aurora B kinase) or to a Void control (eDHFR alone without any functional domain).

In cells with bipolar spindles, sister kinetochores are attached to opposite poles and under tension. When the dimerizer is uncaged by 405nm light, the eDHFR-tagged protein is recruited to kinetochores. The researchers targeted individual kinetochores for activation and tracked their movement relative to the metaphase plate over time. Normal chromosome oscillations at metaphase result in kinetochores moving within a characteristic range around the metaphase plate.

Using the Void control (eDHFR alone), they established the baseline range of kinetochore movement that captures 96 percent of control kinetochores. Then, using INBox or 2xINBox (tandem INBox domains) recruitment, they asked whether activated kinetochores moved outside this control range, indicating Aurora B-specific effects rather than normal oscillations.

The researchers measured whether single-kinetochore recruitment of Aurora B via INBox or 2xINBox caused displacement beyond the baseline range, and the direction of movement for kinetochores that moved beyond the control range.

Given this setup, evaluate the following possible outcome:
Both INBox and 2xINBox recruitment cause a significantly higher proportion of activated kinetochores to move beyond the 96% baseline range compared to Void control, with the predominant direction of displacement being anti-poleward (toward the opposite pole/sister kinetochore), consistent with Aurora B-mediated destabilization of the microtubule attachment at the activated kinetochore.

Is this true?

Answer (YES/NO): YES